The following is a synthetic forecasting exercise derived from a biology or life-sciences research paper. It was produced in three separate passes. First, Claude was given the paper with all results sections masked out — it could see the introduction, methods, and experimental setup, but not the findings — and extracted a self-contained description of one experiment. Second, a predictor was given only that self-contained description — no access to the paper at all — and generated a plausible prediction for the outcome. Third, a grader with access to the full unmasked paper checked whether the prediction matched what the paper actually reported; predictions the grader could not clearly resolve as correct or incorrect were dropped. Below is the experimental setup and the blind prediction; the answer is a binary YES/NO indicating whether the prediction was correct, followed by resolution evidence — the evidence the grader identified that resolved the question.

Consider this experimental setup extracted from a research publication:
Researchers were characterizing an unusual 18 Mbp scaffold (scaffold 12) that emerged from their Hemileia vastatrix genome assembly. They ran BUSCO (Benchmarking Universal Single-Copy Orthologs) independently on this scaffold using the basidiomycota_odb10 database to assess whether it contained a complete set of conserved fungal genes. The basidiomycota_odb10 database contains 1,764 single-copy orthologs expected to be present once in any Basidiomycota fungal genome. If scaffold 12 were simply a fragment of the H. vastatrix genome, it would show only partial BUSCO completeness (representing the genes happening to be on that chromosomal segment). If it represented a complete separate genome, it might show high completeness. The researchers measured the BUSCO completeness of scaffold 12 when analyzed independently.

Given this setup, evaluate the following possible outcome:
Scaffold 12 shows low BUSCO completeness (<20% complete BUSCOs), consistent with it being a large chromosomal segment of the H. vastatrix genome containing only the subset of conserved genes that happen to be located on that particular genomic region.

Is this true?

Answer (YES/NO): NO